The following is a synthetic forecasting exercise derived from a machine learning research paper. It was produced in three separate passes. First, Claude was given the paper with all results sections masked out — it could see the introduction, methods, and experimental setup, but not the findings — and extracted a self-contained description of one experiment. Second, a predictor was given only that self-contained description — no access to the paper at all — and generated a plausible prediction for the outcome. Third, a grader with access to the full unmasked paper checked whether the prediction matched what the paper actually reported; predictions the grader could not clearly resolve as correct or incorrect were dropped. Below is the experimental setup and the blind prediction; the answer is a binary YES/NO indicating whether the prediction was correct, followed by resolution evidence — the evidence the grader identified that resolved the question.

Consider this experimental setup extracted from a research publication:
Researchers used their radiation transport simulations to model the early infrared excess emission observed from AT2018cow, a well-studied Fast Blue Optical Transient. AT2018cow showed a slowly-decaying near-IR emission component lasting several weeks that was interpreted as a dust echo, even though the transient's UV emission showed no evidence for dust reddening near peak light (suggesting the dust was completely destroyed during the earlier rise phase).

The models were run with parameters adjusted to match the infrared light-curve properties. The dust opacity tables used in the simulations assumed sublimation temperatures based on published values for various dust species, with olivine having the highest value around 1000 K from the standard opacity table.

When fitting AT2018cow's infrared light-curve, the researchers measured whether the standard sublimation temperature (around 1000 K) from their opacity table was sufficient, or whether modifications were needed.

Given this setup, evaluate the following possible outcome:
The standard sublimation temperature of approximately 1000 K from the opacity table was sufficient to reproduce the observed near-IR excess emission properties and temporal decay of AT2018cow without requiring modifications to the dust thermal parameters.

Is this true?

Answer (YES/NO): NO